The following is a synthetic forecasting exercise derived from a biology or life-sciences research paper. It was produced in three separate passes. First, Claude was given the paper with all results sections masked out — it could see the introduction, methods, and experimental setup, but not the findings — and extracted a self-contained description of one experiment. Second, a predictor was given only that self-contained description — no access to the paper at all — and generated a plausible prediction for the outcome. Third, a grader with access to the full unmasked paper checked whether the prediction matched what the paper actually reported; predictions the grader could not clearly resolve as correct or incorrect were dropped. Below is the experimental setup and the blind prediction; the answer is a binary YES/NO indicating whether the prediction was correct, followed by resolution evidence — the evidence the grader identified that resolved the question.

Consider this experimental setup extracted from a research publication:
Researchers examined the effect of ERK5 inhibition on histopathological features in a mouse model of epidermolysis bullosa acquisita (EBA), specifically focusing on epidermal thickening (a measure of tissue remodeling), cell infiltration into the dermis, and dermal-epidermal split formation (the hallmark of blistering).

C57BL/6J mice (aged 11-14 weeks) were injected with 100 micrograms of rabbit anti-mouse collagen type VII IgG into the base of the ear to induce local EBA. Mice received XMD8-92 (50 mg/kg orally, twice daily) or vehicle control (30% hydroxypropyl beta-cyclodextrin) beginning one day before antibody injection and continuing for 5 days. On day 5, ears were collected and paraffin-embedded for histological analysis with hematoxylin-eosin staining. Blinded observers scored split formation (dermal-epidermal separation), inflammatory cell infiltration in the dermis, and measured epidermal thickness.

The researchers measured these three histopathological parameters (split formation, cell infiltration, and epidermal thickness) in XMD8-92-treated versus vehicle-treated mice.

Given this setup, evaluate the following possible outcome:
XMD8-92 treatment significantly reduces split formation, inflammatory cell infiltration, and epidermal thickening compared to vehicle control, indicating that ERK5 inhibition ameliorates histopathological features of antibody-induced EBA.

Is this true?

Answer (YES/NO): NO